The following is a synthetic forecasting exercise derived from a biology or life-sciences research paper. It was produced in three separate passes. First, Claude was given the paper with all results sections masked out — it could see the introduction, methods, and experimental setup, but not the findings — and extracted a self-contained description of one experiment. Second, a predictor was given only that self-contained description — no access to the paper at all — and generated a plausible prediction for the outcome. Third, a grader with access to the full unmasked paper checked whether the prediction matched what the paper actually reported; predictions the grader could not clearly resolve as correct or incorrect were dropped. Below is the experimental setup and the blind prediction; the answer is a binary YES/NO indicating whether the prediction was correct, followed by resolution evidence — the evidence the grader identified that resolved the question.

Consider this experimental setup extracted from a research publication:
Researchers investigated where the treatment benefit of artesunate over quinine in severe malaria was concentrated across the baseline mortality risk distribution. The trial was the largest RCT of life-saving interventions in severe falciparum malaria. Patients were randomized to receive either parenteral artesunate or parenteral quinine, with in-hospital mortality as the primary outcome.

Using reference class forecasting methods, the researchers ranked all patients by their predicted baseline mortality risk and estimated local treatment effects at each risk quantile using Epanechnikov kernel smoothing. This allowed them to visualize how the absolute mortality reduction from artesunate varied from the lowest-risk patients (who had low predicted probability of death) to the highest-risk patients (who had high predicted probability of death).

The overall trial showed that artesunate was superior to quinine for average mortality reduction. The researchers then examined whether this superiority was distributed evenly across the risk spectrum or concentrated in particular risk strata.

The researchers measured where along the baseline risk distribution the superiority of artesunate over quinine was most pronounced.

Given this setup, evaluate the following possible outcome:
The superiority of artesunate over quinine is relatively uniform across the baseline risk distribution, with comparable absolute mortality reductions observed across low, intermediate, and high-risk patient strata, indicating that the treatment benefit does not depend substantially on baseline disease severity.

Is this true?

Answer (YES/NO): NO